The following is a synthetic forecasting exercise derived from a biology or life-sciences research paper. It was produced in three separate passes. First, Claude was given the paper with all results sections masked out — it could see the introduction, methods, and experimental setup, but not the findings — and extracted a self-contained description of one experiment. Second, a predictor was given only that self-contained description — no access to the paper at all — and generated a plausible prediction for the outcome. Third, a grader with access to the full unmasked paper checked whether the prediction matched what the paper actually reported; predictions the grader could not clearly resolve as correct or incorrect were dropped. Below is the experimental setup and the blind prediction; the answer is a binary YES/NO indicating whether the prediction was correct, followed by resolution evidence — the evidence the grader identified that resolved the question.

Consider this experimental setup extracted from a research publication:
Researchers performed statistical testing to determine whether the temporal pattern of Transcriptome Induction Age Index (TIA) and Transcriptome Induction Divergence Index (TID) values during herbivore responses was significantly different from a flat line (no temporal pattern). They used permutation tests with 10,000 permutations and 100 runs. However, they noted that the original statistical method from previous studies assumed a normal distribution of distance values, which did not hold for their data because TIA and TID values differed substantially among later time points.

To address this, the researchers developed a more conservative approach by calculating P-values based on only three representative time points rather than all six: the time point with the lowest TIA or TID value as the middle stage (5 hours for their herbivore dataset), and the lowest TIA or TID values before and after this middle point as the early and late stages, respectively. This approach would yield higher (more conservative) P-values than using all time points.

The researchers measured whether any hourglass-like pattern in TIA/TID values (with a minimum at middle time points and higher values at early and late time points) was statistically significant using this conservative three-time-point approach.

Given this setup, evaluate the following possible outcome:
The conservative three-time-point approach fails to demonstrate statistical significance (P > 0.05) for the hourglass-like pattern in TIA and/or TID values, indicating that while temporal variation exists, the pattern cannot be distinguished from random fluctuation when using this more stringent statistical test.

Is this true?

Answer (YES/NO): NO